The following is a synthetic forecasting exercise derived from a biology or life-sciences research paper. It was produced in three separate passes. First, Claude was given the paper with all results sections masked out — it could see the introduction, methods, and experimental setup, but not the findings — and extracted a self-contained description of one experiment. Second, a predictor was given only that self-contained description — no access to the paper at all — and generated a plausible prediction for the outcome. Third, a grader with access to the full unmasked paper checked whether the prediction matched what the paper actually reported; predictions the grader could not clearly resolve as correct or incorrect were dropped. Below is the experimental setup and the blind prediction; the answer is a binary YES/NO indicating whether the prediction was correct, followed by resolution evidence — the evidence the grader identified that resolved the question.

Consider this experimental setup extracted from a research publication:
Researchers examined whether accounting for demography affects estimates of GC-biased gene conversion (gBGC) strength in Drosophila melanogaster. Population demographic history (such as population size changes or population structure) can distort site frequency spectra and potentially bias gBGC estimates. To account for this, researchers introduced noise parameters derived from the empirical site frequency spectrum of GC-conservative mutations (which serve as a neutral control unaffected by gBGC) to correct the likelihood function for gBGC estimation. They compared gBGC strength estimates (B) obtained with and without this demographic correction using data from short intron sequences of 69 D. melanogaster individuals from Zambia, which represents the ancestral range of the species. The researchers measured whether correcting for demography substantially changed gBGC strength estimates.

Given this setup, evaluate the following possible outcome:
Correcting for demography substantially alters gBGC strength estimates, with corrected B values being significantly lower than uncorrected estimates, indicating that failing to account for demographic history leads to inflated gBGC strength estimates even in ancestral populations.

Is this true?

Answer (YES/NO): NO